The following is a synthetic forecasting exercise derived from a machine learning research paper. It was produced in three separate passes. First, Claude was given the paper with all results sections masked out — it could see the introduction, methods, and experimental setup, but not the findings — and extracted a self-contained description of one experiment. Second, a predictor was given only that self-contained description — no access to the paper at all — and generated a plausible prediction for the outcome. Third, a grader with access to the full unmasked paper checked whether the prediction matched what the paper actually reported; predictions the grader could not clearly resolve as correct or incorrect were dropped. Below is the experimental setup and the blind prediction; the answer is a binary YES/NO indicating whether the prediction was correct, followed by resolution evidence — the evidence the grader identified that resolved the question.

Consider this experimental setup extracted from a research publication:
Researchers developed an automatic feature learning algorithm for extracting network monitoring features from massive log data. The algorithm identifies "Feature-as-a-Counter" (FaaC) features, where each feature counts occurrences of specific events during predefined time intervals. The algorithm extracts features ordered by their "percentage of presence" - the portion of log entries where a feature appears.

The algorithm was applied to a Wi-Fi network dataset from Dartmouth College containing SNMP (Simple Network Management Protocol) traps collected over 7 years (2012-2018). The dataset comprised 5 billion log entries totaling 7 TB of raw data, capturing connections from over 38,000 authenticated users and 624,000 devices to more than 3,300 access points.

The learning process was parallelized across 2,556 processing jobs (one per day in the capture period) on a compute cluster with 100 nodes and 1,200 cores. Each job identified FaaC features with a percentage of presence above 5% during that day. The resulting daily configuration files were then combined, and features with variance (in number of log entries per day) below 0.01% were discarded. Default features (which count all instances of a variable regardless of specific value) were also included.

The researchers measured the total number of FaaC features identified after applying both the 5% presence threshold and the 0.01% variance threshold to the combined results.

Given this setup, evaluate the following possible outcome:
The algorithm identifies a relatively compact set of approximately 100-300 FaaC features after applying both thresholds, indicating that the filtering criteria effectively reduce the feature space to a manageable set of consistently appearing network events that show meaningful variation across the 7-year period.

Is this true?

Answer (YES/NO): NO